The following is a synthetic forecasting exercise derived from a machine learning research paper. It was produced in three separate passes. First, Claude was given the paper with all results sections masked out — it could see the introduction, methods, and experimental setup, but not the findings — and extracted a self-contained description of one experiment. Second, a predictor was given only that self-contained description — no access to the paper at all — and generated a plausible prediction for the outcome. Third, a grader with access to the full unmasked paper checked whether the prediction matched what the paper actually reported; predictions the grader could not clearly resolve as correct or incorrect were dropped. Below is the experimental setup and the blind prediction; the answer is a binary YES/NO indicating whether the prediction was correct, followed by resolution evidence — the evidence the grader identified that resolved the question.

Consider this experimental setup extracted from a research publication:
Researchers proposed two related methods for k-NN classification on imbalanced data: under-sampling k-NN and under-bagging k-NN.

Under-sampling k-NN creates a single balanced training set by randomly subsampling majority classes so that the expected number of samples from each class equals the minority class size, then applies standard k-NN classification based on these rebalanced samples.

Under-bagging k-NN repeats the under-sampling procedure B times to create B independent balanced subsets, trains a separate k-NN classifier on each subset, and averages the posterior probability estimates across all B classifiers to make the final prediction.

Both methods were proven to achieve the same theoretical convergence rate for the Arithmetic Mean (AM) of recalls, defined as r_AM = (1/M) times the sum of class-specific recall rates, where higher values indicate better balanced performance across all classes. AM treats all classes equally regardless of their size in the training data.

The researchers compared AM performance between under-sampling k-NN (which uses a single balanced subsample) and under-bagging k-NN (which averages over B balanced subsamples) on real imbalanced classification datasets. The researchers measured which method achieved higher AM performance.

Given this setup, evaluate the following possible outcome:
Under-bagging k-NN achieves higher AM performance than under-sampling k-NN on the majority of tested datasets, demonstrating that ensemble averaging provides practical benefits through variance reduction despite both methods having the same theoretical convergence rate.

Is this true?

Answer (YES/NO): YES